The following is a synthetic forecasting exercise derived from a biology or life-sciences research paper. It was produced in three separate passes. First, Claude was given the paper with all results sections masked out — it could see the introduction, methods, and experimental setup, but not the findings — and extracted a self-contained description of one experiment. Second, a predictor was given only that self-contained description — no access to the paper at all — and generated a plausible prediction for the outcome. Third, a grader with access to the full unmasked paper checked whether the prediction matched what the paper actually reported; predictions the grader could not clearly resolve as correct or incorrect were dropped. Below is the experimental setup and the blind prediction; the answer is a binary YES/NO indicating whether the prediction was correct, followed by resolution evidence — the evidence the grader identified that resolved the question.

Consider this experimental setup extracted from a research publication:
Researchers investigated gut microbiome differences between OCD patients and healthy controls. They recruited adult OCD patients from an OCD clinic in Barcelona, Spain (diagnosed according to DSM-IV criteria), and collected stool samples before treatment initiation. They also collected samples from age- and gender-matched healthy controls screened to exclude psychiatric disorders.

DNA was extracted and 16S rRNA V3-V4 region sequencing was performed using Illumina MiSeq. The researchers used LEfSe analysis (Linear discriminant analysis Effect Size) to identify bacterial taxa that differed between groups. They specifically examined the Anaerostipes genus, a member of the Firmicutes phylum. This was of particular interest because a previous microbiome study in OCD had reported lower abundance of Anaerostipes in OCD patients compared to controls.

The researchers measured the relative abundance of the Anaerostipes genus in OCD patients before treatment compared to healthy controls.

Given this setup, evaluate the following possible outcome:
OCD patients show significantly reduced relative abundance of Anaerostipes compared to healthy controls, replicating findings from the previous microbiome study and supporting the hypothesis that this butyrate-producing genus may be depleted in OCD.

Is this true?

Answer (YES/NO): NO